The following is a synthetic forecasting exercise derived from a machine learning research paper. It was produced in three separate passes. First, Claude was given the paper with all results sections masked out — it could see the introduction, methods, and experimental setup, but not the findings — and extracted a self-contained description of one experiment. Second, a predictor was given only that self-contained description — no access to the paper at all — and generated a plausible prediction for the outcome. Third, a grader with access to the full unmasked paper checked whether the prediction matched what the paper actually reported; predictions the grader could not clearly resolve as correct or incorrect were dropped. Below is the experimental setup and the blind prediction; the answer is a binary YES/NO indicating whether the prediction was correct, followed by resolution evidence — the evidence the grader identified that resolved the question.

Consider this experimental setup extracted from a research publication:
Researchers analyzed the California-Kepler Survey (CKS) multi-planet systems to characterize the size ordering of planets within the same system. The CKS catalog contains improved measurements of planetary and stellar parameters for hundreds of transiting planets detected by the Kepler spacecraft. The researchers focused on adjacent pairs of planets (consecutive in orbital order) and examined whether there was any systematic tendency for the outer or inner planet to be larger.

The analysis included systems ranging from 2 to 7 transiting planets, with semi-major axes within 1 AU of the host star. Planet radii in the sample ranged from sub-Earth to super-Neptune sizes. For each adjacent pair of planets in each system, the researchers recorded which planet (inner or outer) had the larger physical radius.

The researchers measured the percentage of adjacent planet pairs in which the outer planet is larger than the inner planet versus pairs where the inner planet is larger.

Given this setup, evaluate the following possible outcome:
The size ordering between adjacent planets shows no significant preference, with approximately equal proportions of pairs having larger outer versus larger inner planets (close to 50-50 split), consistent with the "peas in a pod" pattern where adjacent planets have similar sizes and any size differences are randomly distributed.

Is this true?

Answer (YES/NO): NO